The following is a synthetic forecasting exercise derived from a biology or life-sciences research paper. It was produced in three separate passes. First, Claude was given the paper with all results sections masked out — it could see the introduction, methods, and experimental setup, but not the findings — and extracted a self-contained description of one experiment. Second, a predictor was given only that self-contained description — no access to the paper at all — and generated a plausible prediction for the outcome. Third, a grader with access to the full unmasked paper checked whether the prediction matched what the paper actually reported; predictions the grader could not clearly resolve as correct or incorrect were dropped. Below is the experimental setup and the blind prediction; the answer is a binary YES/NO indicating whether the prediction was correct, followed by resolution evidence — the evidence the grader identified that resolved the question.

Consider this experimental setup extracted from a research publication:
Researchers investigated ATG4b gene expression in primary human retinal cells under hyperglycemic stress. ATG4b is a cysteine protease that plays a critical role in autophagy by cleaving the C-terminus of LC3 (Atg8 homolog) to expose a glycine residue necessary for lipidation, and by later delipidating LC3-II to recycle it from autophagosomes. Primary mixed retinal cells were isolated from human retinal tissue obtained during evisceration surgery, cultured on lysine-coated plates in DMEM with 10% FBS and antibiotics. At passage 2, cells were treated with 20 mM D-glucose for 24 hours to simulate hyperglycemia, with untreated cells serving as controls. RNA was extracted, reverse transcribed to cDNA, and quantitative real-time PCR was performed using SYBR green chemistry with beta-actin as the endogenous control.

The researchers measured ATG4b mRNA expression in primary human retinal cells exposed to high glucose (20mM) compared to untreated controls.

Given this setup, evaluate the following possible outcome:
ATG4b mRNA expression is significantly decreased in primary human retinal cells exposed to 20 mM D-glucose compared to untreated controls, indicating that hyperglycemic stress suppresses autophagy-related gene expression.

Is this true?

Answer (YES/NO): NO